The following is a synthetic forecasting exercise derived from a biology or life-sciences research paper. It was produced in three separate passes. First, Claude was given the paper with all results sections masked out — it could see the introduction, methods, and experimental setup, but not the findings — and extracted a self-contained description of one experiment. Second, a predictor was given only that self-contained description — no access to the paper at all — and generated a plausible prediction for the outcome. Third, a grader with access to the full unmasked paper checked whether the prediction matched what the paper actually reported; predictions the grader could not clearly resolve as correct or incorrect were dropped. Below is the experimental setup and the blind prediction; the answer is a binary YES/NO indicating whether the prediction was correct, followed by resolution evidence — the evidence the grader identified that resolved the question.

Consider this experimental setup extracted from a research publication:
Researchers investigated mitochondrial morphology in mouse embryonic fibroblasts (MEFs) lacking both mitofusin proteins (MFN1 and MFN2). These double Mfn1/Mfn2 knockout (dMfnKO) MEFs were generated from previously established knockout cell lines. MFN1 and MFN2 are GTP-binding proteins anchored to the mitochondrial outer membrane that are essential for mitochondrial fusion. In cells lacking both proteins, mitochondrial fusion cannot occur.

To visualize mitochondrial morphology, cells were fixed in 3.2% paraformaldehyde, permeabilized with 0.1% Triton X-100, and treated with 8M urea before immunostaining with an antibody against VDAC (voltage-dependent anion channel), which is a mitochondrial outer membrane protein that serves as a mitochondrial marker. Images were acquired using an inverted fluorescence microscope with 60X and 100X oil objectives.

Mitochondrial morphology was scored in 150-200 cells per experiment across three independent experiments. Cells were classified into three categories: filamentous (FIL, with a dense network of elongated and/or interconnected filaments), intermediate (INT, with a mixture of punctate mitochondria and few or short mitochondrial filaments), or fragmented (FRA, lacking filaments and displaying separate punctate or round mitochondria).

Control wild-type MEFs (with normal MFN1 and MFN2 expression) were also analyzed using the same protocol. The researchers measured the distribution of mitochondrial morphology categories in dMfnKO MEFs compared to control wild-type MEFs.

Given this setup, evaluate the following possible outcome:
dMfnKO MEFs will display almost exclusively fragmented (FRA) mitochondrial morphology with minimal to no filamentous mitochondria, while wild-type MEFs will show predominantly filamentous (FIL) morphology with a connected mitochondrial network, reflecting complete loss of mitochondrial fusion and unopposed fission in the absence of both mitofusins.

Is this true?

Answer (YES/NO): YES